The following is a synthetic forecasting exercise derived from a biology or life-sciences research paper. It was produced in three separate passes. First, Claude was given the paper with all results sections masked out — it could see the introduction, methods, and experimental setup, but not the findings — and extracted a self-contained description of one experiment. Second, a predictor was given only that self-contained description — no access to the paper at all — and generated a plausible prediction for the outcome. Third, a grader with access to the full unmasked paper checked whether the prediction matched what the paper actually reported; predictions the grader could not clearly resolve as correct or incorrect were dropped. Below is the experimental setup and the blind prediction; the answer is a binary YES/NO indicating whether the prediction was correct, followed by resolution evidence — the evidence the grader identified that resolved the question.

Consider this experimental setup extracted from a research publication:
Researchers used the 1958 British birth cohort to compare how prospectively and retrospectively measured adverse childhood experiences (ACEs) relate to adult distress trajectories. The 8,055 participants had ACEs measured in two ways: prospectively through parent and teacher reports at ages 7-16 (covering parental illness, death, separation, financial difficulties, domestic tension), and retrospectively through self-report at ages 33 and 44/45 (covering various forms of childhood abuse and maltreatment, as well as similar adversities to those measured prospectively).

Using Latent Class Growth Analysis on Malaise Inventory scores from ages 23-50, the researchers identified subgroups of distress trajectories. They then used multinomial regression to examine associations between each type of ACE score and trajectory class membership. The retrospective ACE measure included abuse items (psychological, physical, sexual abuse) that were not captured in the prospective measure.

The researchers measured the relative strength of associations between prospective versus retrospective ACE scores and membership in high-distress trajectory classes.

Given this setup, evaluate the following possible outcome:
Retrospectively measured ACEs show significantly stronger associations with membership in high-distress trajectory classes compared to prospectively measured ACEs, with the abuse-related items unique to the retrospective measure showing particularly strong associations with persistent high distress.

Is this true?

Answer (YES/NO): NO